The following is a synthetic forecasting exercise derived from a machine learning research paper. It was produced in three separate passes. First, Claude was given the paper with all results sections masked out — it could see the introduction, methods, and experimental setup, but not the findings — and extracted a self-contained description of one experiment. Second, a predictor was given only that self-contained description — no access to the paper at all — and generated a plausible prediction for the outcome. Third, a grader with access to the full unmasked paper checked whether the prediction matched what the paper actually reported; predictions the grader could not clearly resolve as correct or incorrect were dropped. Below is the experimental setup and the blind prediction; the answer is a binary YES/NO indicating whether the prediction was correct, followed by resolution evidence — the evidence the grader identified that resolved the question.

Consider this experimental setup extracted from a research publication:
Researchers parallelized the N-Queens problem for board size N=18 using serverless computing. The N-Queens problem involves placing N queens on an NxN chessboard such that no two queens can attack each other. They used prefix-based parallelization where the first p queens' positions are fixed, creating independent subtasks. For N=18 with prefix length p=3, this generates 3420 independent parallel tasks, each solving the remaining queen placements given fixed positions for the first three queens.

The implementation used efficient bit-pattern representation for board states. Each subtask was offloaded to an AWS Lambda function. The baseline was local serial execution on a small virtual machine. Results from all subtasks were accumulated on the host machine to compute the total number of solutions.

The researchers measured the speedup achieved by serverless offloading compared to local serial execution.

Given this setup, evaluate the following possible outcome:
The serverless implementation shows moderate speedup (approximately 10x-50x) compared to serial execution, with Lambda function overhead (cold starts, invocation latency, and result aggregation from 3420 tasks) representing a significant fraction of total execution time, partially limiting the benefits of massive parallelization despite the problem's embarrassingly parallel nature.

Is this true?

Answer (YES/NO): NO